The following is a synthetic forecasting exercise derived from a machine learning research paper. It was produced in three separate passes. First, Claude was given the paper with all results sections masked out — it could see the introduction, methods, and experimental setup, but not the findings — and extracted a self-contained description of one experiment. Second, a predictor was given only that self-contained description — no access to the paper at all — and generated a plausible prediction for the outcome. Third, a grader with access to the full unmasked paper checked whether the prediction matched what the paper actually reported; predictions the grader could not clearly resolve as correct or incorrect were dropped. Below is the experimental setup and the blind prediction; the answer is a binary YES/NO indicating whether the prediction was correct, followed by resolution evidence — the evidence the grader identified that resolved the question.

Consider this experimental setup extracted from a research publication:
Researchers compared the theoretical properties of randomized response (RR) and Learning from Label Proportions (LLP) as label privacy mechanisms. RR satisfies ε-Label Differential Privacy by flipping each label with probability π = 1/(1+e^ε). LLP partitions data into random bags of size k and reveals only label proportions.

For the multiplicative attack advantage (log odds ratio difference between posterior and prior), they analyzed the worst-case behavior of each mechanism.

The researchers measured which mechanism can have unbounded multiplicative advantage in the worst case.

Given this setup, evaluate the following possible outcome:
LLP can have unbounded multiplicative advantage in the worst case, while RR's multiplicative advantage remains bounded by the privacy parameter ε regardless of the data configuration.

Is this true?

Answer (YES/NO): YES